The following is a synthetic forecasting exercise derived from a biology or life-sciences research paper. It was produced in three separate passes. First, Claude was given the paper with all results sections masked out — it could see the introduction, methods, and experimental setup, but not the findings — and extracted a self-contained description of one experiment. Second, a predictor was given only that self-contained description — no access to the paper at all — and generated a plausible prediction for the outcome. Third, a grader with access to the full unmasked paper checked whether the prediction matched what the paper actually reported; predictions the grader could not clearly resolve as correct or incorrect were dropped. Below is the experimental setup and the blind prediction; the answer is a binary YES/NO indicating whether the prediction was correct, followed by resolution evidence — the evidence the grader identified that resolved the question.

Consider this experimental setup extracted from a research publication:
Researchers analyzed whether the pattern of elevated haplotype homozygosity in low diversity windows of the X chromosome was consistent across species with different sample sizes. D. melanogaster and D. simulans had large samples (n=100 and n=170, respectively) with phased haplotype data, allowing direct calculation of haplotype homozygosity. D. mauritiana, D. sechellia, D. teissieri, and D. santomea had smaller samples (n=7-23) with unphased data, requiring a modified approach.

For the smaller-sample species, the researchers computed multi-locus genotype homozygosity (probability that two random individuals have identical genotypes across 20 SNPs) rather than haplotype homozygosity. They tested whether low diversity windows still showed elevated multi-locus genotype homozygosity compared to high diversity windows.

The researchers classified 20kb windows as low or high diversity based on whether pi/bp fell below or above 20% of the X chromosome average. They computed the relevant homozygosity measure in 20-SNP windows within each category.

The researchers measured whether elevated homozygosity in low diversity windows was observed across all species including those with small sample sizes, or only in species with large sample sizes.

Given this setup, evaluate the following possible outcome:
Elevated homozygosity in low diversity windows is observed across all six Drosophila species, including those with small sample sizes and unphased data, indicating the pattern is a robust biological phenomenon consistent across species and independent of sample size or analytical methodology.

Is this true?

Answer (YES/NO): YES